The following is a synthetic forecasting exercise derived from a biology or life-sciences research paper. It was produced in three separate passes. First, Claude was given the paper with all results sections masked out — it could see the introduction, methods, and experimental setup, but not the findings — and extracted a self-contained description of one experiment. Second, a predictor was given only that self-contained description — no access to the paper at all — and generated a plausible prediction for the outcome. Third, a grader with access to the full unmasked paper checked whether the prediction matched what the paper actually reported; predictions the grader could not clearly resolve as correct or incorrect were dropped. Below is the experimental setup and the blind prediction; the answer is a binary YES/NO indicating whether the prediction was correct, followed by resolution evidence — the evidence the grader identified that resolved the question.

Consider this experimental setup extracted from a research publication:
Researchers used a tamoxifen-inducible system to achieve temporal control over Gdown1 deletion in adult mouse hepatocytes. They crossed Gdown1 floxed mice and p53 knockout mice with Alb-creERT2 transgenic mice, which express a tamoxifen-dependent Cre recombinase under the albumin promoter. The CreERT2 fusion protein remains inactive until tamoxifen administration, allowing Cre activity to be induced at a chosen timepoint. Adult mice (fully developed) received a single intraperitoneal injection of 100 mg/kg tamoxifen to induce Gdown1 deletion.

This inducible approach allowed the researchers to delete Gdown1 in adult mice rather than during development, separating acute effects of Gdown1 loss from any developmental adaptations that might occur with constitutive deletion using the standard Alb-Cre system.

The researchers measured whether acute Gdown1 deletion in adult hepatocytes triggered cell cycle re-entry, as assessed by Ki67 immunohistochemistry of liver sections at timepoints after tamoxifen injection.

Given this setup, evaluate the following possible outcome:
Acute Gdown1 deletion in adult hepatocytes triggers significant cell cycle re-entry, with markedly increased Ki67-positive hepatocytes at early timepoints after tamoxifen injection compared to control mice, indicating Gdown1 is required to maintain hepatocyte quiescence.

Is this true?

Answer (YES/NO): YES